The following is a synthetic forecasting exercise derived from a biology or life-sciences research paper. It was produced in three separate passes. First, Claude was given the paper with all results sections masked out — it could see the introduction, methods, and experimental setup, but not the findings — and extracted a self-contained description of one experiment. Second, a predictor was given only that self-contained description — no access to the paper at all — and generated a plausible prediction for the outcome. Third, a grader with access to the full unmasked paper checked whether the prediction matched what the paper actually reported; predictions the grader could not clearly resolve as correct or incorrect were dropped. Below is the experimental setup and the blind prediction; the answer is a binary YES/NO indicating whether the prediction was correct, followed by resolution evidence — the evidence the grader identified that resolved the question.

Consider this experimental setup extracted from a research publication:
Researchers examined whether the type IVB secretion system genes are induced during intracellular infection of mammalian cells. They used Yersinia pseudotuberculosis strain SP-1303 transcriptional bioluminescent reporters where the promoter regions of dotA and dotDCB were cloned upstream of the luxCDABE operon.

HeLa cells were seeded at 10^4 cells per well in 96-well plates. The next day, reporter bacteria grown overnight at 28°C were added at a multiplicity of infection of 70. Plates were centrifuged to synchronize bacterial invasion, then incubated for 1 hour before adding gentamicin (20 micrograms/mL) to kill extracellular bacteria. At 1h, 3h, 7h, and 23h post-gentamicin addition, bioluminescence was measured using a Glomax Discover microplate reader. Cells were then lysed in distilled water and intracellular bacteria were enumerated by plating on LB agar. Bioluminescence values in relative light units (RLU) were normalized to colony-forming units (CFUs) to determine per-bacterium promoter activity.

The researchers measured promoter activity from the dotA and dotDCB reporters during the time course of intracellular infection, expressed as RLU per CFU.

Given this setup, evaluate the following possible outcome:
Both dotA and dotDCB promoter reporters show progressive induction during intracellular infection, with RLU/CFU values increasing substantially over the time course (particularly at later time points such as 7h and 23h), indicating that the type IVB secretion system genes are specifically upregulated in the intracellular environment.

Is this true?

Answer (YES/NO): NO